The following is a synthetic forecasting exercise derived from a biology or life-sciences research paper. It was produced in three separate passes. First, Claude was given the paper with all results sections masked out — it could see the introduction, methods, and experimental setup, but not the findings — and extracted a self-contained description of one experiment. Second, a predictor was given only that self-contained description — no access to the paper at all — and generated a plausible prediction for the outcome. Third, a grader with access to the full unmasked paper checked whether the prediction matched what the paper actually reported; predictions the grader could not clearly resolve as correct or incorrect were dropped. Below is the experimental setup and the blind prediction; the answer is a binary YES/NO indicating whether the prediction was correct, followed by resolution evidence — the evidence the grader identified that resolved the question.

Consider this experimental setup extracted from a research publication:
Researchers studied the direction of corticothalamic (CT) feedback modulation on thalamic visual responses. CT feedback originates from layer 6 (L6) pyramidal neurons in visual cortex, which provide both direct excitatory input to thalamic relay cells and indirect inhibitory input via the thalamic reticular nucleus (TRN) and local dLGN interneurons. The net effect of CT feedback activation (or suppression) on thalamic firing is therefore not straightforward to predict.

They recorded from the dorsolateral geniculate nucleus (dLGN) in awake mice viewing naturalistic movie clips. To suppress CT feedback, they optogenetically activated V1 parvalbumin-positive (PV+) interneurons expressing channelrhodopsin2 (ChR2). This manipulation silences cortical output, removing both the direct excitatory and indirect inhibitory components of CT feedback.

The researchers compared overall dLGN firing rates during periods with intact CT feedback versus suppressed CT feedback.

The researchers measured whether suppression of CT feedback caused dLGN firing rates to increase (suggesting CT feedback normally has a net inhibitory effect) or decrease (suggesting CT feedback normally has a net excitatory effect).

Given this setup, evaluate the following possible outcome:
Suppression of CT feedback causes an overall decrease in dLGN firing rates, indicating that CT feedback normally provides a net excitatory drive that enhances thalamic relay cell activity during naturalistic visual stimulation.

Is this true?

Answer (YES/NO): YES